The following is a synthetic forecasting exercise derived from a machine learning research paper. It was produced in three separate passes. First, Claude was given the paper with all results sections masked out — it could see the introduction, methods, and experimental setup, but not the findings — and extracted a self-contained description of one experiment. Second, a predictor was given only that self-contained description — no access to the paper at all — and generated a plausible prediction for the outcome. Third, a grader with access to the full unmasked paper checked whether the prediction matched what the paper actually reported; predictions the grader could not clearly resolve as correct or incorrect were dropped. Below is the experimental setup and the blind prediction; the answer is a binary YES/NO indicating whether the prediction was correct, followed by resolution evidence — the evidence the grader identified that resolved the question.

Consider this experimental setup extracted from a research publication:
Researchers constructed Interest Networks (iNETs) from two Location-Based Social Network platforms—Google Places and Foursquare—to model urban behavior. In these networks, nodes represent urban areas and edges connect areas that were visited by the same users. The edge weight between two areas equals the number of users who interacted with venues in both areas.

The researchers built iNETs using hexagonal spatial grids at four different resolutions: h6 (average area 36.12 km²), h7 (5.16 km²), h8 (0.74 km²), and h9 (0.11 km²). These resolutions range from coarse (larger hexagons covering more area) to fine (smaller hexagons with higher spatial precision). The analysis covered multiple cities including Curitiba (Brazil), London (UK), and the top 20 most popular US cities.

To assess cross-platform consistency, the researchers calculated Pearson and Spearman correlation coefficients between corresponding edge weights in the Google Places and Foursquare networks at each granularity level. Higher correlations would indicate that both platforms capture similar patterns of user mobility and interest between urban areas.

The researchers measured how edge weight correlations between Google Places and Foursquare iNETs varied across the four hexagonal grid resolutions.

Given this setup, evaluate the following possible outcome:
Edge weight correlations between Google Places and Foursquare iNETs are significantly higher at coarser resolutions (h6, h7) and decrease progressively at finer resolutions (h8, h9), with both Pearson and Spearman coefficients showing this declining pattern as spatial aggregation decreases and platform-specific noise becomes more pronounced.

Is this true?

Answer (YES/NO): YES